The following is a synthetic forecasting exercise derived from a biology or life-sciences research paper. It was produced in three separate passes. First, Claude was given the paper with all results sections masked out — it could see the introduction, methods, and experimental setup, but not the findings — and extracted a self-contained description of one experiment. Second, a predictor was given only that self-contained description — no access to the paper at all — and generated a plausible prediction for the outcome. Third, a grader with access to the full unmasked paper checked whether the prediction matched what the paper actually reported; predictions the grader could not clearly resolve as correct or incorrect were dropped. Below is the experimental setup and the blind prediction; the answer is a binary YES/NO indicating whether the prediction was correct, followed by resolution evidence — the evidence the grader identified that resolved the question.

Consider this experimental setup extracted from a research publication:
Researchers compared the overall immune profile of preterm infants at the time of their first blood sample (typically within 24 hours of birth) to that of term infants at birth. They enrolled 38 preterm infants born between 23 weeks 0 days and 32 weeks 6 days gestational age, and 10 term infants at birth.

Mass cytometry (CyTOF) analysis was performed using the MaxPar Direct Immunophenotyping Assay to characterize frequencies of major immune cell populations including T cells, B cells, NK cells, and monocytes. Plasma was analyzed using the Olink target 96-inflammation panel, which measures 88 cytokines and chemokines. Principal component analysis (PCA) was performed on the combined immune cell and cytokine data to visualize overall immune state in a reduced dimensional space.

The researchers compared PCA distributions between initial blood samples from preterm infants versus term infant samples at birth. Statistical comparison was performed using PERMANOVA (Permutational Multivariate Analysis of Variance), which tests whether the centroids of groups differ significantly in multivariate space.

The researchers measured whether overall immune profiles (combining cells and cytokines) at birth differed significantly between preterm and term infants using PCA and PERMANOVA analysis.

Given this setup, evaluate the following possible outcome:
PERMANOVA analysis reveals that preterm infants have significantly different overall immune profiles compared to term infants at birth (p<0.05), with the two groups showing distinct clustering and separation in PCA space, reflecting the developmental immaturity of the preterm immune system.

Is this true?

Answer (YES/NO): YES